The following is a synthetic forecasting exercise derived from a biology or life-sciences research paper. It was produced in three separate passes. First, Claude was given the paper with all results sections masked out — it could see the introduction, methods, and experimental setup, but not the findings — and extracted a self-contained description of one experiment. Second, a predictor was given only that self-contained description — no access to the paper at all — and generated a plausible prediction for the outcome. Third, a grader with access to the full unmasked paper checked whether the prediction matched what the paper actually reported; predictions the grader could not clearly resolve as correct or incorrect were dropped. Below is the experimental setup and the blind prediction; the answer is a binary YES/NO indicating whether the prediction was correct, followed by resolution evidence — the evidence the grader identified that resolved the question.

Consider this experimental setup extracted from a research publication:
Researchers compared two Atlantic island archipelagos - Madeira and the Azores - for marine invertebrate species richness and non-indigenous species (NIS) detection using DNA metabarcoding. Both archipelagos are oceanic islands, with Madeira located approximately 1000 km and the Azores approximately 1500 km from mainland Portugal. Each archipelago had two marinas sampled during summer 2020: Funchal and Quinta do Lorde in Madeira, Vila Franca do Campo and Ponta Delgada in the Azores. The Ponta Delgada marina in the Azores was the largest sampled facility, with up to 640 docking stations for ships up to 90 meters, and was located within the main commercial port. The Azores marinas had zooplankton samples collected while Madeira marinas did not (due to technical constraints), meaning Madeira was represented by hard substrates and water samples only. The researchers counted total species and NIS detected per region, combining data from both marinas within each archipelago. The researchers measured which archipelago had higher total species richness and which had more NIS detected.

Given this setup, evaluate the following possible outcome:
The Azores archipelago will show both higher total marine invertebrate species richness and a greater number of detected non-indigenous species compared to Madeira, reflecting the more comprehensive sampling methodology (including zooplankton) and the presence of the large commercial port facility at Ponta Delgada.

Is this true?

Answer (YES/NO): YES